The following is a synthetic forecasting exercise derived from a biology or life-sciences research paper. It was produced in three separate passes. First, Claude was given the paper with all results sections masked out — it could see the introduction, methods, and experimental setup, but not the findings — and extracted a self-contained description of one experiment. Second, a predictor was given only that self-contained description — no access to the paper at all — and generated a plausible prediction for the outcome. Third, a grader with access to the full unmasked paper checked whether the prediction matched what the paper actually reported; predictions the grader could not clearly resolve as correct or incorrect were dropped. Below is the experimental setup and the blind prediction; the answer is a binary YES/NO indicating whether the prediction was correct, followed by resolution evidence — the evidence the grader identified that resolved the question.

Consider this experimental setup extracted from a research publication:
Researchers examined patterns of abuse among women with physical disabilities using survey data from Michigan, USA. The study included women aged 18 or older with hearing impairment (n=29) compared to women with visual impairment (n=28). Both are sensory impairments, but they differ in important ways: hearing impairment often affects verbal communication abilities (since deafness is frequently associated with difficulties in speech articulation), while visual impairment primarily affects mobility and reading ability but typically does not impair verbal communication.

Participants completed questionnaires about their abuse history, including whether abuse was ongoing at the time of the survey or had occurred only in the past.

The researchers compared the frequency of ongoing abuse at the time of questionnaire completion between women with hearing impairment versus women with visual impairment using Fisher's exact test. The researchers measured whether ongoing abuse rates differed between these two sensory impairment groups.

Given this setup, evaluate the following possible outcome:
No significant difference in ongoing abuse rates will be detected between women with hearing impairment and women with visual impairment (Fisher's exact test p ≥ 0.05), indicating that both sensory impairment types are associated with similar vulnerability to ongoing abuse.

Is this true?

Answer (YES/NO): NO